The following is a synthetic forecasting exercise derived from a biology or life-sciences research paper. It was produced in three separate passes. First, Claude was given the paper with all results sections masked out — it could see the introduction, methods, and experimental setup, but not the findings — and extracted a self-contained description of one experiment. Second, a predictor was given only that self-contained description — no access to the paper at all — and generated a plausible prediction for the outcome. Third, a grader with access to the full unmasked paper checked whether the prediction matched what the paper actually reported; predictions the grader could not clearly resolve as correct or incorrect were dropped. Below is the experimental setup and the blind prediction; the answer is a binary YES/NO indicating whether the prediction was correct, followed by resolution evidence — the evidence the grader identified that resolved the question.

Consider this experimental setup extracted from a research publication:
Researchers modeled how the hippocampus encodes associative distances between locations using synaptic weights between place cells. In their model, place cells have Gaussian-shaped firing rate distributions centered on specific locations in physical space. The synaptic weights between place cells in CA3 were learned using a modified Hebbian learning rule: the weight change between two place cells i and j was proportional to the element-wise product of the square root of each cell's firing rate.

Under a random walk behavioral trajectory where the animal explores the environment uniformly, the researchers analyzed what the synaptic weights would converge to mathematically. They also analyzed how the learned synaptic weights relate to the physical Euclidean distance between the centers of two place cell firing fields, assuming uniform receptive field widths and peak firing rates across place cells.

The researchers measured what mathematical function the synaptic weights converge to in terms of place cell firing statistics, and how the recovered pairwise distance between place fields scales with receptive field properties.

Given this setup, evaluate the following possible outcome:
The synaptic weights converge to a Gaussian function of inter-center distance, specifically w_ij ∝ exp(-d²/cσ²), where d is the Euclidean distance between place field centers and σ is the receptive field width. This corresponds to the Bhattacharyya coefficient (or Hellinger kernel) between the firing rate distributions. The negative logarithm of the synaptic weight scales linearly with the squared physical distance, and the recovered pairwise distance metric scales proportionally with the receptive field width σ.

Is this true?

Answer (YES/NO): NO